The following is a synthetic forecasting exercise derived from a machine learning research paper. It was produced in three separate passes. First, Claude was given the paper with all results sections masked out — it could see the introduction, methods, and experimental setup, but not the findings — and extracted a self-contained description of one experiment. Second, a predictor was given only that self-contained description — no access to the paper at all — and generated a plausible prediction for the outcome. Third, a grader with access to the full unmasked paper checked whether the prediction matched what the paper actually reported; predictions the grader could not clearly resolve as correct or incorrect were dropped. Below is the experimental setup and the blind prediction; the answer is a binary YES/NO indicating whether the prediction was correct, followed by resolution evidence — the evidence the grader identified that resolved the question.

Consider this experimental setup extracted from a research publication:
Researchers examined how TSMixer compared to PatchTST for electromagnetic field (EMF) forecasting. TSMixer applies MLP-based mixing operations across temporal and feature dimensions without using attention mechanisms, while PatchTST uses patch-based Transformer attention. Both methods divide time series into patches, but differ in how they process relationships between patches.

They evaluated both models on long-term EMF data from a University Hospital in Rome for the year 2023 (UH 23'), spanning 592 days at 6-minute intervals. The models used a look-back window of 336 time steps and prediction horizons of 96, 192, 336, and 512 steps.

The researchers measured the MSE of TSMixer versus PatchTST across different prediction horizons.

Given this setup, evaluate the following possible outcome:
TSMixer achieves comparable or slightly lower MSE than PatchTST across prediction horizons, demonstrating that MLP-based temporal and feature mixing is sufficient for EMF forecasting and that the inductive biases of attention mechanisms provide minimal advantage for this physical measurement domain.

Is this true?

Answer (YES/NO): YES